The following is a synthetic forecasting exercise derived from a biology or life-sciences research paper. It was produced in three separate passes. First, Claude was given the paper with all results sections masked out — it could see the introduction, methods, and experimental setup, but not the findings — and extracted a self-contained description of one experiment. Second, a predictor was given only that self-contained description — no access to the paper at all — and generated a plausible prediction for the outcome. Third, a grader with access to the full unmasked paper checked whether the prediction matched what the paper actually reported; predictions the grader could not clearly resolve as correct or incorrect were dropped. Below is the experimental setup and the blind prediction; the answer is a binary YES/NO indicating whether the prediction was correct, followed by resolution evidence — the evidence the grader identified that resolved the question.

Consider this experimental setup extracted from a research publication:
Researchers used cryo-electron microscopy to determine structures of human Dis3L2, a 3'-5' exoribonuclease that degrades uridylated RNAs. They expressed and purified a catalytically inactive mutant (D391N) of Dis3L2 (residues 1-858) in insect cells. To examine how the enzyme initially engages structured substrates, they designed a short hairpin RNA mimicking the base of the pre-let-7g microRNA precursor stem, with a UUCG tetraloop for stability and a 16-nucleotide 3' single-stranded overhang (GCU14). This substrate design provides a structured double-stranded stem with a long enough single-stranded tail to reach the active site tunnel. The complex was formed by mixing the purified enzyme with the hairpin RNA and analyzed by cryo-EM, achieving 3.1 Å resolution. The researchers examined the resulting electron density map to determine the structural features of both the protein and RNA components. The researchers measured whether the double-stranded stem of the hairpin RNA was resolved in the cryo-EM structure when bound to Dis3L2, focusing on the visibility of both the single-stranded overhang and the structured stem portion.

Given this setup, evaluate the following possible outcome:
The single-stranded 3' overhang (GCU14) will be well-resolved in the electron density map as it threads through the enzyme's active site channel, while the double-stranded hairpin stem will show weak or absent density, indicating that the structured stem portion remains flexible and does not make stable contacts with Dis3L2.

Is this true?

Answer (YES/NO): YES